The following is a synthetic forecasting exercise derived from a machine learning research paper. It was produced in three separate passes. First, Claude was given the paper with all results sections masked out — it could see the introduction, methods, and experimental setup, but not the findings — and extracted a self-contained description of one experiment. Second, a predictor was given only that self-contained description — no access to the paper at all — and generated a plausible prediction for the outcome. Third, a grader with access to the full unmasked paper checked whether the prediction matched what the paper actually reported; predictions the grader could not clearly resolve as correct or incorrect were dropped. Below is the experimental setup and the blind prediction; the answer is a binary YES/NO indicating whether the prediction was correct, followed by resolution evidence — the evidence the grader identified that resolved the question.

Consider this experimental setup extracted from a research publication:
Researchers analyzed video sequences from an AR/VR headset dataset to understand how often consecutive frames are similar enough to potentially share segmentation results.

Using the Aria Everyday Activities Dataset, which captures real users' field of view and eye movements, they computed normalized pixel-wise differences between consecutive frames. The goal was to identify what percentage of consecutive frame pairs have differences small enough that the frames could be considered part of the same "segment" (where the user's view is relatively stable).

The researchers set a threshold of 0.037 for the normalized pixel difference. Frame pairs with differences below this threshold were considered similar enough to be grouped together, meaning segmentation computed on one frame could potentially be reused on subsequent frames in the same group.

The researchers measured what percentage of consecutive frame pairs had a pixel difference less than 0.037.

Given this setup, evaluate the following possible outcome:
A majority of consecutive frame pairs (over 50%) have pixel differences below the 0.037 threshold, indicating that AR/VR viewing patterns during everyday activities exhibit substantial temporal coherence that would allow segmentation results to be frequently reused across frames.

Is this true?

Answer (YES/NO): NO